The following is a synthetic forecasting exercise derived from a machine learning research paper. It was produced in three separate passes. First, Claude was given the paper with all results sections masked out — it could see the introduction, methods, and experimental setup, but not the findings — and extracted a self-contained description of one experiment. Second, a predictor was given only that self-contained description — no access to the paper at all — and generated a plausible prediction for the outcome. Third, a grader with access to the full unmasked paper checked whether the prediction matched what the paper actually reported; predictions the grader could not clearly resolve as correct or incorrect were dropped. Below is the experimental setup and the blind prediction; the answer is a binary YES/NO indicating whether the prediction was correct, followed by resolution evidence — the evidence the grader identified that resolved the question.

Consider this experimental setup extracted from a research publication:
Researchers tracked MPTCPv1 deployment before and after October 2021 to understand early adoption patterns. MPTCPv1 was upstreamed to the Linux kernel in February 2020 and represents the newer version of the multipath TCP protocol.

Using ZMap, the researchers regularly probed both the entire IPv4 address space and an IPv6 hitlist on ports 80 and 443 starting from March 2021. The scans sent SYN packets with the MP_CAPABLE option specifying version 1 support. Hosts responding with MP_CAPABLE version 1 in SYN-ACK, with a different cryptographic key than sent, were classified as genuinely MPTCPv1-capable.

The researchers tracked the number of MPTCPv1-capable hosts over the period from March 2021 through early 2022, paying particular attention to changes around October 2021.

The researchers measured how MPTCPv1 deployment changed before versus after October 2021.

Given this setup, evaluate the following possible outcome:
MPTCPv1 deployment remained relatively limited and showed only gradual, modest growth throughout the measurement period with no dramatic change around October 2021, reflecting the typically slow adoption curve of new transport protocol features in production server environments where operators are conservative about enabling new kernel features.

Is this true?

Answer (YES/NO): NO